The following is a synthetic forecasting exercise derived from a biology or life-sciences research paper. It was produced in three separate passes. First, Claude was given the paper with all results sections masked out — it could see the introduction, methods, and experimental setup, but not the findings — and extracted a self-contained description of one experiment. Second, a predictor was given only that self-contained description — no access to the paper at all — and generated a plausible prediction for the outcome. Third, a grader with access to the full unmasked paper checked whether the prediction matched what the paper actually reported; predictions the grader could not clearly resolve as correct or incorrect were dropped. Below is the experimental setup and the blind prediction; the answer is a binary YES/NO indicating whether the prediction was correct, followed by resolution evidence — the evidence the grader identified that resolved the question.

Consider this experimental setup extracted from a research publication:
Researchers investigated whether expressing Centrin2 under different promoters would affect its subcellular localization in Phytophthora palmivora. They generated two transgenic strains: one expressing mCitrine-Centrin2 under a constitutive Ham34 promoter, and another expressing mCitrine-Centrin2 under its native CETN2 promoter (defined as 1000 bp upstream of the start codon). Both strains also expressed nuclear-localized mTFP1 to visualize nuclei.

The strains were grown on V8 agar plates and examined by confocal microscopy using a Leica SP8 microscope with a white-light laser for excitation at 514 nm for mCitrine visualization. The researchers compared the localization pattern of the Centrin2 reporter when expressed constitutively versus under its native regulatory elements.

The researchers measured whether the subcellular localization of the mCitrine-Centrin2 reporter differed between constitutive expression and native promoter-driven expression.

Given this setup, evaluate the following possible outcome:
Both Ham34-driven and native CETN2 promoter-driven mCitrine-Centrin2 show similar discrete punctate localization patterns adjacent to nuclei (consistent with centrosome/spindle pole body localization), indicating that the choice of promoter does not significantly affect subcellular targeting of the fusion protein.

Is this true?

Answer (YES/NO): YES